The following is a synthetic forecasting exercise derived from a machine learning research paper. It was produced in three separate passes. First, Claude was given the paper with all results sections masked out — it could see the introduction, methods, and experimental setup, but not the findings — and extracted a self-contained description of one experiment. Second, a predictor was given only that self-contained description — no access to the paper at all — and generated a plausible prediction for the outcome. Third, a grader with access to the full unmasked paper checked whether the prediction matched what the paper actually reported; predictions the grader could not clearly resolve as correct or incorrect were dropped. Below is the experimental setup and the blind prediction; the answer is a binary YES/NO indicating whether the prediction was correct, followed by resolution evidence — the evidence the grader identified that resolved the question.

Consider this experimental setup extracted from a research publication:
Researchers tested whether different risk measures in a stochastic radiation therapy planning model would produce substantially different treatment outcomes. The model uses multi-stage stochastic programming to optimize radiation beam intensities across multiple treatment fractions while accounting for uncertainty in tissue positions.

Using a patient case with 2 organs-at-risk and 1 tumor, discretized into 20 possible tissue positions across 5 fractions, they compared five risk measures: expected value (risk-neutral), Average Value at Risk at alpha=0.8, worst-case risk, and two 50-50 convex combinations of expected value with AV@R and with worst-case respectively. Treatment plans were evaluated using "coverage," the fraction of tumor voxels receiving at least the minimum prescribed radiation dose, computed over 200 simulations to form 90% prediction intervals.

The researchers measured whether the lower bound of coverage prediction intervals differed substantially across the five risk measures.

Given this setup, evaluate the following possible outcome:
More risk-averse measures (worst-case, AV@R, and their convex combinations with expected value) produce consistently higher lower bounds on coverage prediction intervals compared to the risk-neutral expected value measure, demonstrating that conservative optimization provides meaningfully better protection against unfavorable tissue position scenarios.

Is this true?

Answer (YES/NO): NO